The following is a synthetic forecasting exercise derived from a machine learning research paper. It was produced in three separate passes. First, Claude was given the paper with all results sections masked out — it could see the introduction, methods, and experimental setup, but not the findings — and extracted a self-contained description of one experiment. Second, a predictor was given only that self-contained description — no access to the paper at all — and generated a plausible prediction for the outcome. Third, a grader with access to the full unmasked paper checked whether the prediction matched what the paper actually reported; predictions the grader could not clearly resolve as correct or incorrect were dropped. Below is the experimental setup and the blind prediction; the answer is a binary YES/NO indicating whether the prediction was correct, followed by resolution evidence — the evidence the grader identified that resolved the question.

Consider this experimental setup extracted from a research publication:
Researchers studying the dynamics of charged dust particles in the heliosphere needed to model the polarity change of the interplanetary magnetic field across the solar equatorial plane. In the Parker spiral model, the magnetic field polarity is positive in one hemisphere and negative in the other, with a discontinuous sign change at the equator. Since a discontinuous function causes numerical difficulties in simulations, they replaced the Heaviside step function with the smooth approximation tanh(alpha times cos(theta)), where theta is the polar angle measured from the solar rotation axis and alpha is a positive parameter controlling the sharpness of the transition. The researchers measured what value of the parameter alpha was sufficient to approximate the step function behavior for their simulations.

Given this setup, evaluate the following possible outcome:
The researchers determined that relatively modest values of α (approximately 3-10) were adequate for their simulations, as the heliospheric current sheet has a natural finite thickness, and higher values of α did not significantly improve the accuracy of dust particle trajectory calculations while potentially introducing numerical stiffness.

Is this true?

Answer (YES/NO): NO